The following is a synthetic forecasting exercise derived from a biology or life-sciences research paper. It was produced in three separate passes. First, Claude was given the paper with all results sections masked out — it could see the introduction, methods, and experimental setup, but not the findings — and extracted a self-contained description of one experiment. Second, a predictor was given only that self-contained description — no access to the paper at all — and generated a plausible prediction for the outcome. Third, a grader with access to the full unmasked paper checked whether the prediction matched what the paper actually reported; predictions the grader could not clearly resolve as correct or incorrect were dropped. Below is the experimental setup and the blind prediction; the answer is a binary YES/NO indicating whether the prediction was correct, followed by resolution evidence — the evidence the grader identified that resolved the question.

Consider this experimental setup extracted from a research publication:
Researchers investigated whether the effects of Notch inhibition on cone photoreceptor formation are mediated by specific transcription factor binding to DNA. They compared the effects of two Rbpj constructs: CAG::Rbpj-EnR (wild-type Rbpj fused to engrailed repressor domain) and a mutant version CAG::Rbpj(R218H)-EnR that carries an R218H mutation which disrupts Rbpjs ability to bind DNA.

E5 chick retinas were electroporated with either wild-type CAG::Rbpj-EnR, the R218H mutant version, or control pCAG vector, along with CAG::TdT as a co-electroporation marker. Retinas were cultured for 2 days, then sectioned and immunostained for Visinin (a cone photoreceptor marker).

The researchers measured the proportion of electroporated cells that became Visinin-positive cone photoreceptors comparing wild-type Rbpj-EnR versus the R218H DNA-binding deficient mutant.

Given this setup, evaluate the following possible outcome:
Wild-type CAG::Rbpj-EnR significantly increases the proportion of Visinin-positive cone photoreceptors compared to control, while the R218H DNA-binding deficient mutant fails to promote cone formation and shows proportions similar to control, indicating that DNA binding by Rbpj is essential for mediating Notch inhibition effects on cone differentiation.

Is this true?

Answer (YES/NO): NO